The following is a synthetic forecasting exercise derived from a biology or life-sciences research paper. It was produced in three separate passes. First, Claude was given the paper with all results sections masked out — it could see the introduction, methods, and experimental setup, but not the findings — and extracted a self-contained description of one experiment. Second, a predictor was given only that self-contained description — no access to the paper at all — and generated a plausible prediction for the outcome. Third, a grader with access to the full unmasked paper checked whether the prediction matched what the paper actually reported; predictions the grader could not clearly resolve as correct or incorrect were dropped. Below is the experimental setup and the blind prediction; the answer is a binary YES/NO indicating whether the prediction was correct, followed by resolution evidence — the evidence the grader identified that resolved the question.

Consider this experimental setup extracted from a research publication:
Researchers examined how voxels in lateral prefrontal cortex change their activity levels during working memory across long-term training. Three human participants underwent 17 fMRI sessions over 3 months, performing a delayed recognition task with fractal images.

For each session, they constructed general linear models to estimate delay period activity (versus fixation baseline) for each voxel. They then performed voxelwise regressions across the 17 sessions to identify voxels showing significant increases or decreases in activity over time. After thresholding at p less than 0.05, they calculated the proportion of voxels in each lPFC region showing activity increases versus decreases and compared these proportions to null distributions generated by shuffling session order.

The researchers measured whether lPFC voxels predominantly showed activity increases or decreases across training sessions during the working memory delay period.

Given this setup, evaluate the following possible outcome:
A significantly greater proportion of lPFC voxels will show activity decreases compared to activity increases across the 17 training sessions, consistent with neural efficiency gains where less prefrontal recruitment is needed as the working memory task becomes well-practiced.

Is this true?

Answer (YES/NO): NO